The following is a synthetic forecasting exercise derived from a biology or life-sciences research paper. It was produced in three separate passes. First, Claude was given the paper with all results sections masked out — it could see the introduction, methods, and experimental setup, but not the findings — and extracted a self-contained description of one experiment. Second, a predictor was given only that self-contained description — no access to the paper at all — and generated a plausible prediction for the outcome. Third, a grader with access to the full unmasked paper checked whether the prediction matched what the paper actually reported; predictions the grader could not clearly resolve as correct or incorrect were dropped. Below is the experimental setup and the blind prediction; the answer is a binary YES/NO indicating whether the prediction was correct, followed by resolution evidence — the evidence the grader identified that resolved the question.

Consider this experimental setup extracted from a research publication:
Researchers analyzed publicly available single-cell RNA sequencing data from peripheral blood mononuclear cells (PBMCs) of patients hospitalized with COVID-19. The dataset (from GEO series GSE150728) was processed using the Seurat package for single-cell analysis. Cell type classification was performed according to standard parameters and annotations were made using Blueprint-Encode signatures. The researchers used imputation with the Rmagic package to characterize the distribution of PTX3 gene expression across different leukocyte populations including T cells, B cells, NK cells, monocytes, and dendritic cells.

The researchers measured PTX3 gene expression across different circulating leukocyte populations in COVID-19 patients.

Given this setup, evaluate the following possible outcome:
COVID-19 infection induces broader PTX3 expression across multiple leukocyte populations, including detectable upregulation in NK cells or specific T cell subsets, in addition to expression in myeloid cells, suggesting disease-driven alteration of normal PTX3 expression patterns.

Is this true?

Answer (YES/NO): NO